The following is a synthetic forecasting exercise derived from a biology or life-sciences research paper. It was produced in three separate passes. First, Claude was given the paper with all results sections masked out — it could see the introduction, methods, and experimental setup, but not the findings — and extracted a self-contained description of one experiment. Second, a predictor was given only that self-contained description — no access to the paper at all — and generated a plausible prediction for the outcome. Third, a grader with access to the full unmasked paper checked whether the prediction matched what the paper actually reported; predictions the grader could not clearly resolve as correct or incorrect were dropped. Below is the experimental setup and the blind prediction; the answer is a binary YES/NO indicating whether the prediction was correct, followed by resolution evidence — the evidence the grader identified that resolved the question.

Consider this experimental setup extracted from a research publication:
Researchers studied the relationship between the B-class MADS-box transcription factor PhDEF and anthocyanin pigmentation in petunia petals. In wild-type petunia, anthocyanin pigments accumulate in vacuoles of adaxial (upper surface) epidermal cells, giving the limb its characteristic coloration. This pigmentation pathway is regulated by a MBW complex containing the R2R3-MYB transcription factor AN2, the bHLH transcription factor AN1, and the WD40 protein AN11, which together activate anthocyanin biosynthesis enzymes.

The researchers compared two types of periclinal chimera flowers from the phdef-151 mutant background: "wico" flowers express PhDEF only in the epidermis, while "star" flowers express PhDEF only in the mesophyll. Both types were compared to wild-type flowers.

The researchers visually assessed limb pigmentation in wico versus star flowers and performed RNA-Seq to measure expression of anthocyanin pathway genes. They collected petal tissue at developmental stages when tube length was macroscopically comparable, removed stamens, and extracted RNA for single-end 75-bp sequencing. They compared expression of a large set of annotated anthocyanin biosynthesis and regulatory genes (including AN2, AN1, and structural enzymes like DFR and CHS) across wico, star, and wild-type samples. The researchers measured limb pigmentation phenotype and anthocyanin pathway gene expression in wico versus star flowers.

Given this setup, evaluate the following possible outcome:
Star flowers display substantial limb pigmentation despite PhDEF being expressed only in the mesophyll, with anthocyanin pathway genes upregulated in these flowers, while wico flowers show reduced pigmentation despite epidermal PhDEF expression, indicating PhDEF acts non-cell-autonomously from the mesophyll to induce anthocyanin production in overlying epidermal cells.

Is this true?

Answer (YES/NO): NO